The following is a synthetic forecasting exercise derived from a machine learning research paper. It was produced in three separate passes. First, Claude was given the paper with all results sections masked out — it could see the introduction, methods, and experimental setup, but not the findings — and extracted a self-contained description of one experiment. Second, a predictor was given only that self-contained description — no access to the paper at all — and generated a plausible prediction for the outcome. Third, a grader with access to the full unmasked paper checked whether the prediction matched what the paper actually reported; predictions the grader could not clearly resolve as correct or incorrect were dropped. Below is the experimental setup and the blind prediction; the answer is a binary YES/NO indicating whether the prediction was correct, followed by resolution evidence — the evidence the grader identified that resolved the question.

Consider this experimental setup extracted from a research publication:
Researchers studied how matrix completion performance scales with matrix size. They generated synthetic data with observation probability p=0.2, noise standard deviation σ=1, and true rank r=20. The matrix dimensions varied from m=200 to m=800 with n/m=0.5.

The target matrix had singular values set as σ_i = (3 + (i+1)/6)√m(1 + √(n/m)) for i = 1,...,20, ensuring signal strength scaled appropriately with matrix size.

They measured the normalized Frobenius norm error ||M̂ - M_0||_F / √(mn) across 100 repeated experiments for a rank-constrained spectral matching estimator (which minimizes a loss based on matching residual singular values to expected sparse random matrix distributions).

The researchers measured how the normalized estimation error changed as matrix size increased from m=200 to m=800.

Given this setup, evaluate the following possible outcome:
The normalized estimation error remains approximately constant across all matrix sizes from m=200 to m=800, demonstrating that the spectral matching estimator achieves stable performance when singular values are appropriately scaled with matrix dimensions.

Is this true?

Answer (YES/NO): NO